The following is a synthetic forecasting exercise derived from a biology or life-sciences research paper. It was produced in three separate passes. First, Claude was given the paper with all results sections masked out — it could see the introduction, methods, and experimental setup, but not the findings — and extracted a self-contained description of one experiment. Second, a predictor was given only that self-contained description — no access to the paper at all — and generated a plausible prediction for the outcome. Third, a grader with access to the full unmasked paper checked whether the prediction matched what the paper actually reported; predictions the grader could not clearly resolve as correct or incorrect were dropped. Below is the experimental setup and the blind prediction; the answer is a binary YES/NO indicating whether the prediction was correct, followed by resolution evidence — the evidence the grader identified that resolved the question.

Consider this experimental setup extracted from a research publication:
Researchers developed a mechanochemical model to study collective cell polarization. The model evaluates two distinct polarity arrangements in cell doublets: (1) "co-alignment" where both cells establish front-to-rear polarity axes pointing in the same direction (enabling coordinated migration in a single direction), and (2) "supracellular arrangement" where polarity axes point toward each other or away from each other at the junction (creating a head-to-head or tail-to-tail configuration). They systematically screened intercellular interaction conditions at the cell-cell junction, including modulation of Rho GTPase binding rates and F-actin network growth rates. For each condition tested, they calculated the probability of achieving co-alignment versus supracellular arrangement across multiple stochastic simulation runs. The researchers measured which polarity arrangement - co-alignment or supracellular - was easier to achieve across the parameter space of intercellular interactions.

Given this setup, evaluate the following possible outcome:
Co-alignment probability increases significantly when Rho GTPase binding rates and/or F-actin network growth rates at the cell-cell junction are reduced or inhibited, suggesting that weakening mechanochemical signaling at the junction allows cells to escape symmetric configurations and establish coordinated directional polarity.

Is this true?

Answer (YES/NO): NO